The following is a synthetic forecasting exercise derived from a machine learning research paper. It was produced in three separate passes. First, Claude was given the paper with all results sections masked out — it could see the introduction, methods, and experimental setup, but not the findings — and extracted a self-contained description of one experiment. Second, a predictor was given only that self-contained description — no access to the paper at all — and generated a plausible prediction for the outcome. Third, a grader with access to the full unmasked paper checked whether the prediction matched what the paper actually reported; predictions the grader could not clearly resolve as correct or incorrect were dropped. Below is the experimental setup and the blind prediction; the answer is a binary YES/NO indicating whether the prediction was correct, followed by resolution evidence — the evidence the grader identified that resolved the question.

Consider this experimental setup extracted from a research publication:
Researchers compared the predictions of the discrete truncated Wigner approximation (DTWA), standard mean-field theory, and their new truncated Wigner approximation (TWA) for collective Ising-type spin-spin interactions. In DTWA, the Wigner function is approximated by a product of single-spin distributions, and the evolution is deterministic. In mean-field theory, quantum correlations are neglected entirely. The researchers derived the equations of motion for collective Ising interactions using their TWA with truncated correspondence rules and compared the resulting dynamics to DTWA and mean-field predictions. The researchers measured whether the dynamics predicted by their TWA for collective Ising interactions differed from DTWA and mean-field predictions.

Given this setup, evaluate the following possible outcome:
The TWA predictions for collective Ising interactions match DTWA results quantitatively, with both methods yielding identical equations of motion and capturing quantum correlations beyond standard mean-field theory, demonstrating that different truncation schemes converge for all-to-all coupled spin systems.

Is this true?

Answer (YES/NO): NO